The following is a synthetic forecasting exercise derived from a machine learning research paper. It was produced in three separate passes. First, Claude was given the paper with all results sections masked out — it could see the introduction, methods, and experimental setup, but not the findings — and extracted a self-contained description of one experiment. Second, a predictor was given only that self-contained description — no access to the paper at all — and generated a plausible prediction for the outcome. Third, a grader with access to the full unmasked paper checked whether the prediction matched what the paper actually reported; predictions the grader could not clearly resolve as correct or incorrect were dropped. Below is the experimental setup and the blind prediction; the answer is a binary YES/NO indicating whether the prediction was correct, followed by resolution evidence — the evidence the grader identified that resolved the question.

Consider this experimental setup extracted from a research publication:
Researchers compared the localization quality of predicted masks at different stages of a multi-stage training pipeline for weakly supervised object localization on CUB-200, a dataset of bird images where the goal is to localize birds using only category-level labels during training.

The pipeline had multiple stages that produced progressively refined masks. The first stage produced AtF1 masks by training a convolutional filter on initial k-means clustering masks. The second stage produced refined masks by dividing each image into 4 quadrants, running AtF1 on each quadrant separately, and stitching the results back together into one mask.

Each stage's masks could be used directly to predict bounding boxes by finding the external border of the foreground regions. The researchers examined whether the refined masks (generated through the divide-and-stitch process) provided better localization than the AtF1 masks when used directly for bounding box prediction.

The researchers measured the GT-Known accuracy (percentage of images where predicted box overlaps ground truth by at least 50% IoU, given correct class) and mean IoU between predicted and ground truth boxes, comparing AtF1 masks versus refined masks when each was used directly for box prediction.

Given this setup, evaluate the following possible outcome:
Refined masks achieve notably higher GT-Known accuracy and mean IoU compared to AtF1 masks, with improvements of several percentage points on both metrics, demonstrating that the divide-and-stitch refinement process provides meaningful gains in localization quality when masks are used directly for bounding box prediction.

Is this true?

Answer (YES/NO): NO